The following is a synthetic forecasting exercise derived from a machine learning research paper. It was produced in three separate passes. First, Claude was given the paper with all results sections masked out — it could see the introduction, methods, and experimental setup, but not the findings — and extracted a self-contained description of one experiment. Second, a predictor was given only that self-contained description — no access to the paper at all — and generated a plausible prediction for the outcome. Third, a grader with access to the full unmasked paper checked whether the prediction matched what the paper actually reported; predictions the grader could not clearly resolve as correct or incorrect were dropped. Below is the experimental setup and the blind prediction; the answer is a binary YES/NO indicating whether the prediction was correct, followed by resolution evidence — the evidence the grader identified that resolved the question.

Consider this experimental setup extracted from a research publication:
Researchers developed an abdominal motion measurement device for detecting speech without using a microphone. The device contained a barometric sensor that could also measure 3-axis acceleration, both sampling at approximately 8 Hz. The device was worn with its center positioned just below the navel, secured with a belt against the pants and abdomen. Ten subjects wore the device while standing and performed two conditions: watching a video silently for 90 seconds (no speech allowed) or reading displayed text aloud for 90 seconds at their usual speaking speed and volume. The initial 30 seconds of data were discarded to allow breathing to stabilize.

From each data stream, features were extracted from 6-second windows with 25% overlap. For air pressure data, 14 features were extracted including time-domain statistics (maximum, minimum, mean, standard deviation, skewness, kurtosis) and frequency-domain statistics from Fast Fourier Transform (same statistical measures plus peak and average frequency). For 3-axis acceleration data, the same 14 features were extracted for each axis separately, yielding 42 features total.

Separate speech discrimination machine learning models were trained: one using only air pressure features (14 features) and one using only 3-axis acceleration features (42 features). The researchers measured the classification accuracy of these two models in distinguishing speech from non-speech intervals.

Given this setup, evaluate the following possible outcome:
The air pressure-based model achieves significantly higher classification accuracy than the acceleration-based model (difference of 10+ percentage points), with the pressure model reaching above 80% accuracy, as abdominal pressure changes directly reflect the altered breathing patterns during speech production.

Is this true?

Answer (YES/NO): NO